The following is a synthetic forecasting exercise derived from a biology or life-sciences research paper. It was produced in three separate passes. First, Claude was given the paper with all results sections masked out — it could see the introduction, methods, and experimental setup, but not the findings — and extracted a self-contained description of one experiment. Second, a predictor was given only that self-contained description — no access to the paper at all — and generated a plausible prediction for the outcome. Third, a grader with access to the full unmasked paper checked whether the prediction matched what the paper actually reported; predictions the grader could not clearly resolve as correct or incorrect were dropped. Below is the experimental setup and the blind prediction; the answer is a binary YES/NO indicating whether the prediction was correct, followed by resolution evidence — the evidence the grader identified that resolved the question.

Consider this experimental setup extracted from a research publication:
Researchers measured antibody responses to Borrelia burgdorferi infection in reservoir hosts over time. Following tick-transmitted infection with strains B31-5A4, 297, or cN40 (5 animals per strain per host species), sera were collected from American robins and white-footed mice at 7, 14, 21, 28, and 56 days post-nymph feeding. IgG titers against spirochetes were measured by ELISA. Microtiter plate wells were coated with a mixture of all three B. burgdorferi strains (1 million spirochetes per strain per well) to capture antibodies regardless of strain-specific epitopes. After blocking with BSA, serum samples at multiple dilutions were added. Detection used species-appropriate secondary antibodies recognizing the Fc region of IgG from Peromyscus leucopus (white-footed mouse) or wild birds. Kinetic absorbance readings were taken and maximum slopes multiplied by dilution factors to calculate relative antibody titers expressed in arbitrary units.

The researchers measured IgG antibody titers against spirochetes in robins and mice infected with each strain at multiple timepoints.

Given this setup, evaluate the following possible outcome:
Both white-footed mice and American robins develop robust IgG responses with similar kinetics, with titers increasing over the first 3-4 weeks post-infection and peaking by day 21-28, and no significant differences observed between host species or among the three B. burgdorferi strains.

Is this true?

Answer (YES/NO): NO